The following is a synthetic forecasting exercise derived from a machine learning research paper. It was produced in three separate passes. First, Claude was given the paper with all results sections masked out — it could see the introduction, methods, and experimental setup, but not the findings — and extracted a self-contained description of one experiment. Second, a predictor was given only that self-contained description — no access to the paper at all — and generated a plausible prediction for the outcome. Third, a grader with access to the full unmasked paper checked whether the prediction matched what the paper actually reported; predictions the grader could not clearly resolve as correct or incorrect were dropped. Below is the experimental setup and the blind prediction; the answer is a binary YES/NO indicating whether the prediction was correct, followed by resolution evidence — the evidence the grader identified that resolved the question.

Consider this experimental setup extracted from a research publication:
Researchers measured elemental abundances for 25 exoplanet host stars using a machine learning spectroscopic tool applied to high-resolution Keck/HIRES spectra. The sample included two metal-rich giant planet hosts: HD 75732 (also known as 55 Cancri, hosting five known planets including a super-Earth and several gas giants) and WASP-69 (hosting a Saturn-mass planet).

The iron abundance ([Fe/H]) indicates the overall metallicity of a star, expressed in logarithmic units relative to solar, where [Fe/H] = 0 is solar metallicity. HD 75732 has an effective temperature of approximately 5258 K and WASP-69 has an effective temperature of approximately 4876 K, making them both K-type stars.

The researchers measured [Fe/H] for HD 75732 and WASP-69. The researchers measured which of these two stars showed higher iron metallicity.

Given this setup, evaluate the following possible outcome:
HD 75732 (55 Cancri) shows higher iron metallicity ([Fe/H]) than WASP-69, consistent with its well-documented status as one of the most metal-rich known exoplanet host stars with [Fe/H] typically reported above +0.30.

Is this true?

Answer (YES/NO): NO